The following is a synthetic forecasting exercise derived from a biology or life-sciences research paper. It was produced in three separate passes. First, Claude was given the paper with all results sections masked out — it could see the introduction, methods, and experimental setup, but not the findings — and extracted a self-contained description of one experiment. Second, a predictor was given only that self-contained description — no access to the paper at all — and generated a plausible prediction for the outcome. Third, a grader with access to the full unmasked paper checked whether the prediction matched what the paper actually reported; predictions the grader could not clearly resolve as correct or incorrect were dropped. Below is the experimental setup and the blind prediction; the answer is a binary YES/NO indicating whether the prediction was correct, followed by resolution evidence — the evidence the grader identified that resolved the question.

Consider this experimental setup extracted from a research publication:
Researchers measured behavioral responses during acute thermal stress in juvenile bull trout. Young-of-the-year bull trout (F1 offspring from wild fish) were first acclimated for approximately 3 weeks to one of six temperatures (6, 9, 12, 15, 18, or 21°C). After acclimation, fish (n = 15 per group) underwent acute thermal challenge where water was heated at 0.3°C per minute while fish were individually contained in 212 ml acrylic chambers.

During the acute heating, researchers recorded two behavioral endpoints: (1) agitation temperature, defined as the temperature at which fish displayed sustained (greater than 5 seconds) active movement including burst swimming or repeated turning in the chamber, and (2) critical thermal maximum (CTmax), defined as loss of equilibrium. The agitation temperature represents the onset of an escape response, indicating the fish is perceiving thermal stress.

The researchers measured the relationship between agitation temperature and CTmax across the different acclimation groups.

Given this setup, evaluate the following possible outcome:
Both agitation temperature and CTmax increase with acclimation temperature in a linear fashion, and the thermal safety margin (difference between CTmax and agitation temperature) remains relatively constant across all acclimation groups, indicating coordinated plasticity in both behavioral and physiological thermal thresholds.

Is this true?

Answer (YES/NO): NO